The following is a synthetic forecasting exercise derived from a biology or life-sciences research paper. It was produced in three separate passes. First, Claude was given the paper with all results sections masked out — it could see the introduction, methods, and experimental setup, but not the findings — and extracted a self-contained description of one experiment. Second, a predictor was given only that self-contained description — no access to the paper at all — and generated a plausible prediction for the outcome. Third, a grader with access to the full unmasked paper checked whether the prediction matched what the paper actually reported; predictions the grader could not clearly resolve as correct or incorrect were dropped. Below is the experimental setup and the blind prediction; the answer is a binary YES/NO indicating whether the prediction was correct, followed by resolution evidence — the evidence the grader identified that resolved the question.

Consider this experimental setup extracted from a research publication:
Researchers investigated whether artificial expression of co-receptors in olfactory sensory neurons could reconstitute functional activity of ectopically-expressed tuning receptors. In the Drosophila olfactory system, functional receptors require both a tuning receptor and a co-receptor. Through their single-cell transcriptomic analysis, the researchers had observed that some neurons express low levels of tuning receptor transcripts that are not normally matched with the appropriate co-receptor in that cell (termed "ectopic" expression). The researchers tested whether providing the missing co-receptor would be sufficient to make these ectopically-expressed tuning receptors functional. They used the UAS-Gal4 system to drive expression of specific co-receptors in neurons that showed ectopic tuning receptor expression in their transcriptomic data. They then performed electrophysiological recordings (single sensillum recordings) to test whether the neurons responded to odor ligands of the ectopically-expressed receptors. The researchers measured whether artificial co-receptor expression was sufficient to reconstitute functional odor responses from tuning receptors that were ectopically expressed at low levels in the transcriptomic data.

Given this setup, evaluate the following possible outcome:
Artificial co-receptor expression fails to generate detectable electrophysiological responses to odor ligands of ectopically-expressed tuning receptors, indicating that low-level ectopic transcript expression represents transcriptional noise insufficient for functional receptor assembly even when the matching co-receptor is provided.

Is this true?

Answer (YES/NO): YES